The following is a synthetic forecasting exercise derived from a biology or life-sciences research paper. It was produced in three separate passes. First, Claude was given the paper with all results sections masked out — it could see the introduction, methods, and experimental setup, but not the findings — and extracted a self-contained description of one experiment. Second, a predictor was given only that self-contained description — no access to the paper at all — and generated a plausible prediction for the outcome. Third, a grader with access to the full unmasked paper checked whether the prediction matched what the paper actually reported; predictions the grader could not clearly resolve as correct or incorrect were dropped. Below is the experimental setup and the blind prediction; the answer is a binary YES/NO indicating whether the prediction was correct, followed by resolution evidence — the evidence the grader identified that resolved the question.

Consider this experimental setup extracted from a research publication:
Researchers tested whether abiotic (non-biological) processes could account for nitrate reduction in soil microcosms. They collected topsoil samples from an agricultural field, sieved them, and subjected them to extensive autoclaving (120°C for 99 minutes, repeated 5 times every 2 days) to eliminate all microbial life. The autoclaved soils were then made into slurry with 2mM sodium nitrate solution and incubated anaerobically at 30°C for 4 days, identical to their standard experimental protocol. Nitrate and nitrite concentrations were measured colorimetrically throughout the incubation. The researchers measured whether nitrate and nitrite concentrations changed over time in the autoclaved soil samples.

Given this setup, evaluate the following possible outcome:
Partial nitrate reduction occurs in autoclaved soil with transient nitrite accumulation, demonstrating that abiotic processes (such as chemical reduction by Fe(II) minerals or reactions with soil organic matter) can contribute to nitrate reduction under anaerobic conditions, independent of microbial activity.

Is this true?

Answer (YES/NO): NO